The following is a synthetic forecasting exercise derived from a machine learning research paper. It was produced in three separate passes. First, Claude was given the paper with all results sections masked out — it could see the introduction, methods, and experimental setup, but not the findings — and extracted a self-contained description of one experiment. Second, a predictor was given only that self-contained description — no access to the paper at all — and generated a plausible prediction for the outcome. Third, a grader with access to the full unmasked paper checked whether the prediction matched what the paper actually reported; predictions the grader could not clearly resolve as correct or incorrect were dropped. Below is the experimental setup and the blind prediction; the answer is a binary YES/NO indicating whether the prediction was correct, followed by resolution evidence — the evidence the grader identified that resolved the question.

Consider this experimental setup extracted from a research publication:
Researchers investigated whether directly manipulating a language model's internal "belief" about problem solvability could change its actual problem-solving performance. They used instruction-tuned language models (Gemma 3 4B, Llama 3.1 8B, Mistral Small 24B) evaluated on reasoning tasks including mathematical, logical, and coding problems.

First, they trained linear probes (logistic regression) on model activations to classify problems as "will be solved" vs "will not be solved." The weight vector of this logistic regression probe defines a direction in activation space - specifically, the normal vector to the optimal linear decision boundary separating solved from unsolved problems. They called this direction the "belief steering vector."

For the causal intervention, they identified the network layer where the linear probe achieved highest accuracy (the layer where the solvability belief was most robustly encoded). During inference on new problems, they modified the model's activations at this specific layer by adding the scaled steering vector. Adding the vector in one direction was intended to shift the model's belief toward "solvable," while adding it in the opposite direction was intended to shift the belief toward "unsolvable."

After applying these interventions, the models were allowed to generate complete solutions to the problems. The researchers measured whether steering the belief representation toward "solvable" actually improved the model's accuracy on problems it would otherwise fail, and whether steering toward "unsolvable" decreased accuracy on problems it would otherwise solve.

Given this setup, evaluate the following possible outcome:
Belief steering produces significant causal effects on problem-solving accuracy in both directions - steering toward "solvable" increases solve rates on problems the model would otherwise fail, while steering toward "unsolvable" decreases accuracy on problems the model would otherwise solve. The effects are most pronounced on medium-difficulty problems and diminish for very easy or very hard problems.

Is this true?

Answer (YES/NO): NO